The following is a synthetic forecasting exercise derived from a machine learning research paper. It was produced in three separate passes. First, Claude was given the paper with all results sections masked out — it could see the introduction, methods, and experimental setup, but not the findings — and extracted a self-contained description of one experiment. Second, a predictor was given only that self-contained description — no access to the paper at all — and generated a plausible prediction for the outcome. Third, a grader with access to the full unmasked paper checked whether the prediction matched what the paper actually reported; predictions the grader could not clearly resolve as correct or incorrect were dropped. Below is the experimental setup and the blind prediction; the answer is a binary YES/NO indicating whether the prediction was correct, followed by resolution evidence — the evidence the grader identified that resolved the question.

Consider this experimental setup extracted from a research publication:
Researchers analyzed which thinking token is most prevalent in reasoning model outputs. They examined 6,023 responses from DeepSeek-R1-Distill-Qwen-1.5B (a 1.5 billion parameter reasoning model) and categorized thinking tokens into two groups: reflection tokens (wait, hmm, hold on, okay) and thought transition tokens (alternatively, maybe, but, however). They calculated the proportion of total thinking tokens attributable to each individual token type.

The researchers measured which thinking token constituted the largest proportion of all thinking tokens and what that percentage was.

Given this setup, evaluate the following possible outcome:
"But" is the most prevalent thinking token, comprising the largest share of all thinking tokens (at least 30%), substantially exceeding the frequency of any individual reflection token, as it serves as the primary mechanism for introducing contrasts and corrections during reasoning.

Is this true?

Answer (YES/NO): NO